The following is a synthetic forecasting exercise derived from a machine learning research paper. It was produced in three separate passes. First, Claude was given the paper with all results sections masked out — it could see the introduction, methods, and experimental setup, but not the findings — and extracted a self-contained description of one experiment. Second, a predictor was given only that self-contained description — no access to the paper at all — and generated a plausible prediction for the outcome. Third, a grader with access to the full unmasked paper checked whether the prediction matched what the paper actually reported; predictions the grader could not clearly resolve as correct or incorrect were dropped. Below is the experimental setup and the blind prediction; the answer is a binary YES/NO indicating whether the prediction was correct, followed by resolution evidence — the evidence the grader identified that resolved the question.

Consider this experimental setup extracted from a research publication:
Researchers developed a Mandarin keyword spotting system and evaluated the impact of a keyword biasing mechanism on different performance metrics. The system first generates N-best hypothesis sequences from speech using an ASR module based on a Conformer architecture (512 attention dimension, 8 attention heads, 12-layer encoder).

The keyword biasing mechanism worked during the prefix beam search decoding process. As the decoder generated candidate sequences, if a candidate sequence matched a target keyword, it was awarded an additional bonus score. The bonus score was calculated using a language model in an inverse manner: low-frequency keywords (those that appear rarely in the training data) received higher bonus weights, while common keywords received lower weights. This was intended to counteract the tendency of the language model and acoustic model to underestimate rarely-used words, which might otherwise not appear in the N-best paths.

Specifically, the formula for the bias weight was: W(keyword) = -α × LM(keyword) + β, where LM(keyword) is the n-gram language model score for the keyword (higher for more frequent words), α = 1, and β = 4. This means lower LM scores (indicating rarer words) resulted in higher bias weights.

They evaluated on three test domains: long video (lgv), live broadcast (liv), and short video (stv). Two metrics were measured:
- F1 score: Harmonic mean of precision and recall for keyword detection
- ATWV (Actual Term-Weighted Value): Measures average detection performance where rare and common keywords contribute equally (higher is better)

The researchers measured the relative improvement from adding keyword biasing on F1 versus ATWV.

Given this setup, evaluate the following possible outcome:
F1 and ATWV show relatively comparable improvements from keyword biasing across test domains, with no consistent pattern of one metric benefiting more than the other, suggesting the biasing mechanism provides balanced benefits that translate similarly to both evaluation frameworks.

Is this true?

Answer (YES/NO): NO